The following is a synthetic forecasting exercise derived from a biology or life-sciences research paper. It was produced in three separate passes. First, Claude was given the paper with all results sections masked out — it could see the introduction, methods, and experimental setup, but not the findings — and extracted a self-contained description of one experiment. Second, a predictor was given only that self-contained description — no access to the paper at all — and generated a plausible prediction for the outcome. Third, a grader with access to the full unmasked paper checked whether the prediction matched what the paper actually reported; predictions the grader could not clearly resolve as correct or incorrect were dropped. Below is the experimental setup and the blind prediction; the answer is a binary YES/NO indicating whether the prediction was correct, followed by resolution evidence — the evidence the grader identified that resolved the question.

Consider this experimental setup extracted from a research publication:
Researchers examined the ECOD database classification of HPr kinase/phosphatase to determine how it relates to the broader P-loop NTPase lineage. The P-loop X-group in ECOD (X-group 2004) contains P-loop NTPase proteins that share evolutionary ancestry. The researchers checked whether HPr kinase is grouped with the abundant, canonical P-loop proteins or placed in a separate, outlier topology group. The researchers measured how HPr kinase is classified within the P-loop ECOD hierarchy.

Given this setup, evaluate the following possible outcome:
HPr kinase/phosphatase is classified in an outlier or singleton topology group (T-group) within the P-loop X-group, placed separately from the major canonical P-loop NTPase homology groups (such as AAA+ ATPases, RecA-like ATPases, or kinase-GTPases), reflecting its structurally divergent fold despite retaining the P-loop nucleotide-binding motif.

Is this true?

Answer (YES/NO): YES